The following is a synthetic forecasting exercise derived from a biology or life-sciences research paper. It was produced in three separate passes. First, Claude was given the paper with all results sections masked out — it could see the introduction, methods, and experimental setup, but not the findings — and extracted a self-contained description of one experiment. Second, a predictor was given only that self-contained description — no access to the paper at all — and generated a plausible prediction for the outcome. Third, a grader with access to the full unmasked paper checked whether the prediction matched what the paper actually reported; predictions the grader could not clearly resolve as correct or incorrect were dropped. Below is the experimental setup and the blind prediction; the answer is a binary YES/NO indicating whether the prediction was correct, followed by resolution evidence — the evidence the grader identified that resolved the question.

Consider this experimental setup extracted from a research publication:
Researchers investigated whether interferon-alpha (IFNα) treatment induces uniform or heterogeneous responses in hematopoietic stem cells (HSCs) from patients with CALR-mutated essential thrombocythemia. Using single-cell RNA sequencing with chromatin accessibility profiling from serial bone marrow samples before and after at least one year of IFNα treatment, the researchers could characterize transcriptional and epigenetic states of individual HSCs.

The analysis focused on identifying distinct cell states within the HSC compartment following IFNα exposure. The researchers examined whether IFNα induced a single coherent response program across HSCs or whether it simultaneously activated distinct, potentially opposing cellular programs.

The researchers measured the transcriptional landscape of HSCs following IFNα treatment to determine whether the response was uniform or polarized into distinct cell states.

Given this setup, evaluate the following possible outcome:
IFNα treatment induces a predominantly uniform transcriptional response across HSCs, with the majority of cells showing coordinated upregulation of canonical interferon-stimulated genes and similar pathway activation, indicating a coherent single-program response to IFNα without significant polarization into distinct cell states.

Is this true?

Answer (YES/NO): NO